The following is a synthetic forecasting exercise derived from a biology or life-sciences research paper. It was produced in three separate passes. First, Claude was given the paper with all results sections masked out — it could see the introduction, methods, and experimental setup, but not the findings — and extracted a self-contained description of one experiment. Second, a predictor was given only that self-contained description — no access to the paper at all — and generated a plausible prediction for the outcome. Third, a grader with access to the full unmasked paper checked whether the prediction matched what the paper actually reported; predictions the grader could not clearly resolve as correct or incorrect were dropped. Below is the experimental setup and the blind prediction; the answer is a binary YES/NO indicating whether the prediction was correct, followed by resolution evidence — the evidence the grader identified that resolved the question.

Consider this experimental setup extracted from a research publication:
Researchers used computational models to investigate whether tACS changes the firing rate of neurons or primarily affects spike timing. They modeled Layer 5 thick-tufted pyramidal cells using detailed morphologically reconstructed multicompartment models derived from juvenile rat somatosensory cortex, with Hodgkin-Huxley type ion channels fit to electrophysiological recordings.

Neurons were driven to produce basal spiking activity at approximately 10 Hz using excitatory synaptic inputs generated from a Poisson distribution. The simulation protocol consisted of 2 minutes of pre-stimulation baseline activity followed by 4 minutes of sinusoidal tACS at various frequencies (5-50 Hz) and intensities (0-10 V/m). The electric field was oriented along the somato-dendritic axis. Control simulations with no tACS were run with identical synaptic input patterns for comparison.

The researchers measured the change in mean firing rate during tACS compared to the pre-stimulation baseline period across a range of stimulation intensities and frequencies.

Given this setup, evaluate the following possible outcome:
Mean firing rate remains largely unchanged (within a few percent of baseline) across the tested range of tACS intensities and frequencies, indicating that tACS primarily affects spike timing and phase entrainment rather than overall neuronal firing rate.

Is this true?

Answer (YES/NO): YES